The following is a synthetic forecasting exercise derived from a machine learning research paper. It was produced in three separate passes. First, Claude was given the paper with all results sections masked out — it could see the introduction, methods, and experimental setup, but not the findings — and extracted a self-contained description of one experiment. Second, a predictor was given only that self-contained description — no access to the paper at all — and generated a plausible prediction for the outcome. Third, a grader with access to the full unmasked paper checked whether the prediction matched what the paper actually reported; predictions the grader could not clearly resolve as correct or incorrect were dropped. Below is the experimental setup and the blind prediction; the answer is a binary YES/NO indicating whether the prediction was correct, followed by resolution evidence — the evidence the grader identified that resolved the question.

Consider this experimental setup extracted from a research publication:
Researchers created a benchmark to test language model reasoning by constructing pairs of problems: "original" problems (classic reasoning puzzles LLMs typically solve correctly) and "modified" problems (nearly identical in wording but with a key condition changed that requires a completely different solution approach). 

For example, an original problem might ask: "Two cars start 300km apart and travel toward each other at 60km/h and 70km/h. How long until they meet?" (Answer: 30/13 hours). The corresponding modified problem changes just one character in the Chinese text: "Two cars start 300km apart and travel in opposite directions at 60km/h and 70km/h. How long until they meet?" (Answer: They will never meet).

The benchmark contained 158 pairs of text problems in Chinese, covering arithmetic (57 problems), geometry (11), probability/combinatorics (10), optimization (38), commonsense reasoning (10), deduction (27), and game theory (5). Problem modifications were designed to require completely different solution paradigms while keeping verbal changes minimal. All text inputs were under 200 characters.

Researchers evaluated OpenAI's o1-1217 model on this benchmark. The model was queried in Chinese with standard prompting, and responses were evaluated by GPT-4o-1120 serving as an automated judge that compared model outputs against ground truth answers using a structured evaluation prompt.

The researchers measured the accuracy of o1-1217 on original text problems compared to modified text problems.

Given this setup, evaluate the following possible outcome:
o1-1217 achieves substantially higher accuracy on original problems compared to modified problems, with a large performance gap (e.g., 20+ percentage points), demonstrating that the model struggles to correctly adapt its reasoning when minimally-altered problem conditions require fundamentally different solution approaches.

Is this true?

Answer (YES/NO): YES